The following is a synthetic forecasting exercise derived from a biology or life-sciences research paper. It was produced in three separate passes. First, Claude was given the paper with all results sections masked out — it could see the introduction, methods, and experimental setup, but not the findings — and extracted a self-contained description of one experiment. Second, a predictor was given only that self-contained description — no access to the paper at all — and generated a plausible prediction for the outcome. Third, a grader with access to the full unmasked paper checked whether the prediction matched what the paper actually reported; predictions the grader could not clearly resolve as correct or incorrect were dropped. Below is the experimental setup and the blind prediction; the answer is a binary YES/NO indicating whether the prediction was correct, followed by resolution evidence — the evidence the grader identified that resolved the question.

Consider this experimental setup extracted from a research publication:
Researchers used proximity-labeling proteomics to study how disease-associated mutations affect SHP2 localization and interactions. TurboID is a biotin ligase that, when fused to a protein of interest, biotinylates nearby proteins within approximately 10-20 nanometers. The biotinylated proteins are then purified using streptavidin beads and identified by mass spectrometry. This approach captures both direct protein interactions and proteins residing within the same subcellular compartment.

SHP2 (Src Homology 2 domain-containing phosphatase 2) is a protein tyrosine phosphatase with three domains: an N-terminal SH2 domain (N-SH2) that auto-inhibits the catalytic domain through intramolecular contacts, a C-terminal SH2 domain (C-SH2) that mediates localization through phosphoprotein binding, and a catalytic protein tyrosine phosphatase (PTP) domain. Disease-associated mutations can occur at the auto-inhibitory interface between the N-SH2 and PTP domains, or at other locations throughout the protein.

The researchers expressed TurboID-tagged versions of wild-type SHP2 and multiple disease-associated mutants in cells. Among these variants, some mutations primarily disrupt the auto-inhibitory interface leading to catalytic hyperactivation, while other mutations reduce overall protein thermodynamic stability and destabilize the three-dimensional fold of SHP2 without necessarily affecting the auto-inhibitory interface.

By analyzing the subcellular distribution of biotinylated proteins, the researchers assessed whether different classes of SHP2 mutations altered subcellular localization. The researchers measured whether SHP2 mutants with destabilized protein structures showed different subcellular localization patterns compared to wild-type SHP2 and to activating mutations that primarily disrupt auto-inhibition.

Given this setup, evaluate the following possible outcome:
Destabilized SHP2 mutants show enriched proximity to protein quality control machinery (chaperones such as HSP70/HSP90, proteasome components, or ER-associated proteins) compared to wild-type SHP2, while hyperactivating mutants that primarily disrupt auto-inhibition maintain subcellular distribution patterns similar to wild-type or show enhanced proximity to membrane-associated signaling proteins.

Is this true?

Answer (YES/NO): NO